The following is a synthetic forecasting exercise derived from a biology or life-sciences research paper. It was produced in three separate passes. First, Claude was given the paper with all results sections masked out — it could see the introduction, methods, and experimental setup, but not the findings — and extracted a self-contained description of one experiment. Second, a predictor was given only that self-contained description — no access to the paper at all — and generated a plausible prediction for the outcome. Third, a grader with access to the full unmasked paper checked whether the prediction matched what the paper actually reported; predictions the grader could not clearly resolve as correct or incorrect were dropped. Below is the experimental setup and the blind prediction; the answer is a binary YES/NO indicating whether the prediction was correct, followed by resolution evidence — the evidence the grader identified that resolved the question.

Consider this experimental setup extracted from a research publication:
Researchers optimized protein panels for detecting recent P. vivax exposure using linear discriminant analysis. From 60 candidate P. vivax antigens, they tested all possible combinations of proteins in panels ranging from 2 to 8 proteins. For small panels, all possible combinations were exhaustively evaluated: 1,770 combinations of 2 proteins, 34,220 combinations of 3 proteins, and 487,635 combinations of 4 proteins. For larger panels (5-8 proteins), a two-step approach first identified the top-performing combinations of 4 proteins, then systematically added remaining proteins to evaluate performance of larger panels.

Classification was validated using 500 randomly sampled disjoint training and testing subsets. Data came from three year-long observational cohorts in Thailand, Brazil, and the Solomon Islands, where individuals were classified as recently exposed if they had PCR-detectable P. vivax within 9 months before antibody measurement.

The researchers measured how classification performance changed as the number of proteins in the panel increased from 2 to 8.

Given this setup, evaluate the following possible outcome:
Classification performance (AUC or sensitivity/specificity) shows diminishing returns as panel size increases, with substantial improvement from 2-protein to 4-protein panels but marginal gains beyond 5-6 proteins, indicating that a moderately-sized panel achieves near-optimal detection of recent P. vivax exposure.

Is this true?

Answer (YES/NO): YES